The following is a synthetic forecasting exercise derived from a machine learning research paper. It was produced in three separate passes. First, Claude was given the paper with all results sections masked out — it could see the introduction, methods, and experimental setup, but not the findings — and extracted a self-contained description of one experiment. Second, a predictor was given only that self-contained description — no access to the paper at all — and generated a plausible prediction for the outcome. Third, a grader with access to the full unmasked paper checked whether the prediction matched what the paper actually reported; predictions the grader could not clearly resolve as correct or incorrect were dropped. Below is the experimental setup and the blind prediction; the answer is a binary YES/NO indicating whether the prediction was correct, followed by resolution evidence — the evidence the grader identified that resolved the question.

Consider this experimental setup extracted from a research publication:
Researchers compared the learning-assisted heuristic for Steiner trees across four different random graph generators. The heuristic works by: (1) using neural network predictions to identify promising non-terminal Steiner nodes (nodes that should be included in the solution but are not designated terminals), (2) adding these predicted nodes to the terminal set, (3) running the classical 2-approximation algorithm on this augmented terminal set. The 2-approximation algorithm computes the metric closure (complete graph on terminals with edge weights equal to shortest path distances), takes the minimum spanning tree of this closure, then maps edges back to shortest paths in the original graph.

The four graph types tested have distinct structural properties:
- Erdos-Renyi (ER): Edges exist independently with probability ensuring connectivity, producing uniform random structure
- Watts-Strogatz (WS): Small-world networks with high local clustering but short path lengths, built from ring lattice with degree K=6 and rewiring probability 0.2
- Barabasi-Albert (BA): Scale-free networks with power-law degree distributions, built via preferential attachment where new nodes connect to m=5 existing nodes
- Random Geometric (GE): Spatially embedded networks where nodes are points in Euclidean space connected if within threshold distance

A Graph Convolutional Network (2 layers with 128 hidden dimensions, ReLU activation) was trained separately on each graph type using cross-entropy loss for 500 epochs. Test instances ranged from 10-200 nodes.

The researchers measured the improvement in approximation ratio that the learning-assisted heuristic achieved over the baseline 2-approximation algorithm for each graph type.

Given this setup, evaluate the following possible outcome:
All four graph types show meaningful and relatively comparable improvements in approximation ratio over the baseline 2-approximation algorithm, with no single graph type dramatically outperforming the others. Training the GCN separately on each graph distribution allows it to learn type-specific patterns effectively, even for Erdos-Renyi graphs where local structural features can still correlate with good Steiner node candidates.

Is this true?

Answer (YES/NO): NO